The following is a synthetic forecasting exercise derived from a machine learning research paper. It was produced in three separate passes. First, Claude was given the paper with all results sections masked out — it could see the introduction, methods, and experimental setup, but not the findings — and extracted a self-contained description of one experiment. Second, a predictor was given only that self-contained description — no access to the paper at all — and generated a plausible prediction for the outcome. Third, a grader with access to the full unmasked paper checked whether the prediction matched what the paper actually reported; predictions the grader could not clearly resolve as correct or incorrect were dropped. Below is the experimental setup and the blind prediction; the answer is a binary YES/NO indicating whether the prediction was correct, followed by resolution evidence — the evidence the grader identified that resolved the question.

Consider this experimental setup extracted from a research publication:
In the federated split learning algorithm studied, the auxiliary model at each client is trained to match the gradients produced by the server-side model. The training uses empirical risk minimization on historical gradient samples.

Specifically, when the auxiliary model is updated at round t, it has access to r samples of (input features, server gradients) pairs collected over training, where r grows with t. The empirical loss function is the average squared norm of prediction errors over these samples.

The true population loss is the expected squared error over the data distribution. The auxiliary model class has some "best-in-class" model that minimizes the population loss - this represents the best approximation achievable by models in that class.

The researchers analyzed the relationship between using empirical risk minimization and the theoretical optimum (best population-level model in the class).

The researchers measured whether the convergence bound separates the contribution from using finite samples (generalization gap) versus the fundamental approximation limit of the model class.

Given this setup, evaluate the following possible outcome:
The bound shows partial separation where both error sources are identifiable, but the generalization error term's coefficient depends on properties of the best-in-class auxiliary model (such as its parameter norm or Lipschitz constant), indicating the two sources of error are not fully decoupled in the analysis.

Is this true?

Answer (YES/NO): NO